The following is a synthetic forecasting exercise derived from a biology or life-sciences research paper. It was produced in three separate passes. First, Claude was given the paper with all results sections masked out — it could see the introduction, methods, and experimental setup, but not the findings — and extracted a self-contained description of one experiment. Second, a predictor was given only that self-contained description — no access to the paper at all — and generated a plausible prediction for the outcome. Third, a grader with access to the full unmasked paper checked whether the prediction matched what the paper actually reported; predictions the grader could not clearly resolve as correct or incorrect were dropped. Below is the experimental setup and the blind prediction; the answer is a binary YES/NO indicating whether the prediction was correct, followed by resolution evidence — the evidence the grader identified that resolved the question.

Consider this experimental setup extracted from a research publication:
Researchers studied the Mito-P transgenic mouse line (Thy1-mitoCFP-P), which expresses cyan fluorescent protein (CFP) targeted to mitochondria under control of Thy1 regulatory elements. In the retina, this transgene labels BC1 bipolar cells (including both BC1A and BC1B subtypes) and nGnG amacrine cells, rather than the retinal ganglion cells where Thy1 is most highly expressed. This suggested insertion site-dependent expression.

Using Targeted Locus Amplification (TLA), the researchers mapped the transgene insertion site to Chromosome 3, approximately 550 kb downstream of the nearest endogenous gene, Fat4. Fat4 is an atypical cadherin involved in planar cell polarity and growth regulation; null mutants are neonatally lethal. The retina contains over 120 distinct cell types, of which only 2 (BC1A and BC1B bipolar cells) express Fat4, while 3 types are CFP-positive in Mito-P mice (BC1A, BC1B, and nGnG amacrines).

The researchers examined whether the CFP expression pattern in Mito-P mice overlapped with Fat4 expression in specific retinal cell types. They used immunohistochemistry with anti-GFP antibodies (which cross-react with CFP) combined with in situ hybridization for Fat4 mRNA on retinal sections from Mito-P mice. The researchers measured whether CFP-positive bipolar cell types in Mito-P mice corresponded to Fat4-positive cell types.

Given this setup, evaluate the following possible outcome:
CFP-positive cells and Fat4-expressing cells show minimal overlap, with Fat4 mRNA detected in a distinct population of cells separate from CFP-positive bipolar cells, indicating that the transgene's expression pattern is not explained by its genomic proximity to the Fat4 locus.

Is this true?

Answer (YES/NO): NO